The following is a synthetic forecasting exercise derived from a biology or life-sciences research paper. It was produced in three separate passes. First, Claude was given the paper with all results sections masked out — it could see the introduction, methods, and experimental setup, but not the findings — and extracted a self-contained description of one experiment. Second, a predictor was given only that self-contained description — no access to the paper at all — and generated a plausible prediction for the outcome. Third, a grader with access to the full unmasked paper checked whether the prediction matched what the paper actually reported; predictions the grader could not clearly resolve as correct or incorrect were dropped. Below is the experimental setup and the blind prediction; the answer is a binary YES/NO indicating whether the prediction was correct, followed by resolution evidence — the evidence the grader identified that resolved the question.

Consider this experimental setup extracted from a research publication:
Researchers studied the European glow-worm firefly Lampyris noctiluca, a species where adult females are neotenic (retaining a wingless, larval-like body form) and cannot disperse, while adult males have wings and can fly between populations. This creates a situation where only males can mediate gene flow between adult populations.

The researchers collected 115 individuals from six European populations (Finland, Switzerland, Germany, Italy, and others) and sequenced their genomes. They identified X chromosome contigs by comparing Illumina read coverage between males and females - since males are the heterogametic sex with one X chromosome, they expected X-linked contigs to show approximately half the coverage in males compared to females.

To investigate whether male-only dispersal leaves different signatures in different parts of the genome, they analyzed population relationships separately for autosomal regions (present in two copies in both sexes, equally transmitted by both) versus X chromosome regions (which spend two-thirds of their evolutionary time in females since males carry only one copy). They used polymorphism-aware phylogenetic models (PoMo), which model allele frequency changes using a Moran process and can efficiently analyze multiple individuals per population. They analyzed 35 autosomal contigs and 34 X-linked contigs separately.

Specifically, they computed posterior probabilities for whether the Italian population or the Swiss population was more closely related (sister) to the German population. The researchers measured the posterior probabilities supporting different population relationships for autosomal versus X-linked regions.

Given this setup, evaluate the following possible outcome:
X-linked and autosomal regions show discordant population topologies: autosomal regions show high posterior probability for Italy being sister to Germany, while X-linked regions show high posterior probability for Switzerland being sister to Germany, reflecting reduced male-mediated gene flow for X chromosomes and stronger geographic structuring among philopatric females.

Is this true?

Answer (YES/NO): YES